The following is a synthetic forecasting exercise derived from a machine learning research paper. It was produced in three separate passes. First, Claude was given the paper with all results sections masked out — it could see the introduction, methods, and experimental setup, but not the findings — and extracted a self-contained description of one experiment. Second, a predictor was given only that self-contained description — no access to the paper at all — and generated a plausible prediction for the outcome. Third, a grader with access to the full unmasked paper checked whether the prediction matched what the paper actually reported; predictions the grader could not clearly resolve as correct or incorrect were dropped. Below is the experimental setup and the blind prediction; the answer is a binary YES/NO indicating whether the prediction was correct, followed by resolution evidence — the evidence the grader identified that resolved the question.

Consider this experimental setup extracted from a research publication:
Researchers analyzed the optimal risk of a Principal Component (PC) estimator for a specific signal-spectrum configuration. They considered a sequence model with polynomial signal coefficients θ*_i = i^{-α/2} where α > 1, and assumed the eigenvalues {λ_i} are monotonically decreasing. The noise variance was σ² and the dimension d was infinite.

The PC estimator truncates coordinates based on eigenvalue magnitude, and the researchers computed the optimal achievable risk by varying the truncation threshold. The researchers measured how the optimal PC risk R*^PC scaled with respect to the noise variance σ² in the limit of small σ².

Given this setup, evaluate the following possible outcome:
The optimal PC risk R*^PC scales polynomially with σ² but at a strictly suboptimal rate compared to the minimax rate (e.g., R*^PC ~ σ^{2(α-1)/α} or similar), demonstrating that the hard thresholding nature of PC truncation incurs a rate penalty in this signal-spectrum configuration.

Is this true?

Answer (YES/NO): NO